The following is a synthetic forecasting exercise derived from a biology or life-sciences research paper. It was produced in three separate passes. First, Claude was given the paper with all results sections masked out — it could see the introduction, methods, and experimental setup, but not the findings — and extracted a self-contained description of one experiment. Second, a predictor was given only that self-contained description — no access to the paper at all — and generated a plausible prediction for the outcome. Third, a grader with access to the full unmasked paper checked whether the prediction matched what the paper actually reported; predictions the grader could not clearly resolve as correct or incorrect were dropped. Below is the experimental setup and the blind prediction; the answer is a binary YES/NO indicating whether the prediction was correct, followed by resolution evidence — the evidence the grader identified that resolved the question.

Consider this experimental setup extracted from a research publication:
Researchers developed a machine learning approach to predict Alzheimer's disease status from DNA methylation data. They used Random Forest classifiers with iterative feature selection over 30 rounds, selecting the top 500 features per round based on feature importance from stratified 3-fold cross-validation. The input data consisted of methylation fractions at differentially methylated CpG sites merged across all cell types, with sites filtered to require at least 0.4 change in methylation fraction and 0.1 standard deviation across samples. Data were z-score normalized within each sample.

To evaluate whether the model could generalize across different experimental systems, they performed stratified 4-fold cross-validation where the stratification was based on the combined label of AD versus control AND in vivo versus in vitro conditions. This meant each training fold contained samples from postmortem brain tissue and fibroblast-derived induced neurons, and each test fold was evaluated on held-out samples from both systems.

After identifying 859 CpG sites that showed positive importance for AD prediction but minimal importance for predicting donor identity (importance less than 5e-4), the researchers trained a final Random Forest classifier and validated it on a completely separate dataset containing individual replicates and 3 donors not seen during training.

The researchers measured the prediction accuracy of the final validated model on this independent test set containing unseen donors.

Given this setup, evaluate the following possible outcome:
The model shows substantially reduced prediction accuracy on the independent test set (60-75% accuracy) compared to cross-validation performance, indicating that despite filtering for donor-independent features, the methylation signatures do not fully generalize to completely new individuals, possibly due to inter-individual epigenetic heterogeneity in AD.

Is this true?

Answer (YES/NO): NO